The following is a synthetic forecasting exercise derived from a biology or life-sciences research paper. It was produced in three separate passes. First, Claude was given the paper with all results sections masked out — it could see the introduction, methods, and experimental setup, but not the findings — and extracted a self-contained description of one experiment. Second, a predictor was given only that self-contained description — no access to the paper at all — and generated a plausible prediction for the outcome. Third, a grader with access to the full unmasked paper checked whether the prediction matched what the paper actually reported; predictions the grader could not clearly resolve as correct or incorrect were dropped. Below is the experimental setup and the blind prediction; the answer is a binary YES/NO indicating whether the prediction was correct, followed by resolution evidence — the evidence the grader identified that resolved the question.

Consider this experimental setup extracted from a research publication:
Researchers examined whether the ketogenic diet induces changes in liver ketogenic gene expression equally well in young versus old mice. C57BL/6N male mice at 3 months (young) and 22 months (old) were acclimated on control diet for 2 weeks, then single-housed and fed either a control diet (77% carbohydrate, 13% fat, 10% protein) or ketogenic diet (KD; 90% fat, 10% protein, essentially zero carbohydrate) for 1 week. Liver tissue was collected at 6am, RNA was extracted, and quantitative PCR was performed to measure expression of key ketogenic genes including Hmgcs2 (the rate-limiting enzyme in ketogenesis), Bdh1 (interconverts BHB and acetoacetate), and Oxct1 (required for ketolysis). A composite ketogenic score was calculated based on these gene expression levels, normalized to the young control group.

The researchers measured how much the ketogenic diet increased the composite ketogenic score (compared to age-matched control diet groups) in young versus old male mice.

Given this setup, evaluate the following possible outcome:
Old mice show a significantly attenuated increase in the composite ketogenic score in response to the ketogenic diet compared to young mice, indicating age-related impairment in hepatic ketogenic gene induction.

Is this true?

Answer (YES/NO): YES